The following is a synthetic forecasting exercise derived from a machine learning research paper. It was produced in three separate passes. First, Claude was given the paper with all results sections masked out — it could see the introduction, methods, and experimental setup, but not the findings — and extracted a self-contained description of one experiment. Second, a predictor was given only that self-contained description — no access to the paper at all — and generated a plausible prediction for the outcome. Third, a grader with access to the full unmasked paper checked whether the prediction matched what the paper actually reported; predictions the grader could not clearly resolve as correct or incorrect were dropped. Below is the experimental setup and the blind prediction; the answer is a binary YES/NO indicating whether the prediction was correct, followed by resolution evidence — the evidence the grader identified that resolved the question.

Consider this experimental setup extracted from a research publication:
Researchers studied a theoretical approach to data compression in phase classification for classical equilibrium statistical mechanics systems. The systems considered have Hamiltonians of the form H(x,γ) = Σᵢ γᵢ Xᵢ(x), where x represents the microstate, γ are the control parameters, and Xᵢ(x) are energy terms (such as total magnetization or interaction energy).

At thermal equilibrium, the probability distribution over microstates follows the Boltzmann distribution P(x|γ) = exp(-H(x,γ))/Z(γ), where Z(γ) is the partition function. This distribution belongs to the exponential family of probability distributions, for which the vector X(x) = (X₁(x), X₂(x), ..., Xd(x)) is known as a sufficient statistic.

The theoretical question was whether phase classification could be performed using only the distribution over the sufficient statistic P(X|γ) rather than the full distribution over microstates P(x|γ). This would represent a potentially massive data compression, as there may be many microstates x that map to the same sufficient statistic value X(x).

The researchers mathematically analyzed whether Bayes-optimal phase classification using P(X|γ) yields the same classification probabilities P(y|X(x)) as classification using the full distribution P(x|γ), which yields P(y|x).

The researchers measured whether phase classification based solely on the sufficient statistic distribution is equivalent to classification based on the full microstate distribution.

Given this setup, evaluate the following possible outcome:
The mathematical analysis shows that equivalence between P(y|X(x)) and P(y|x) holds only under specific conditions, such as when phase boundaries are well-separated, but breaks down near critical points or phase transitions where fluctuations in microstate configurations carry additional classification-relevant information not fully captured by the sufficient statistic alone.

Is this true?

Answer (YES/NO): NO